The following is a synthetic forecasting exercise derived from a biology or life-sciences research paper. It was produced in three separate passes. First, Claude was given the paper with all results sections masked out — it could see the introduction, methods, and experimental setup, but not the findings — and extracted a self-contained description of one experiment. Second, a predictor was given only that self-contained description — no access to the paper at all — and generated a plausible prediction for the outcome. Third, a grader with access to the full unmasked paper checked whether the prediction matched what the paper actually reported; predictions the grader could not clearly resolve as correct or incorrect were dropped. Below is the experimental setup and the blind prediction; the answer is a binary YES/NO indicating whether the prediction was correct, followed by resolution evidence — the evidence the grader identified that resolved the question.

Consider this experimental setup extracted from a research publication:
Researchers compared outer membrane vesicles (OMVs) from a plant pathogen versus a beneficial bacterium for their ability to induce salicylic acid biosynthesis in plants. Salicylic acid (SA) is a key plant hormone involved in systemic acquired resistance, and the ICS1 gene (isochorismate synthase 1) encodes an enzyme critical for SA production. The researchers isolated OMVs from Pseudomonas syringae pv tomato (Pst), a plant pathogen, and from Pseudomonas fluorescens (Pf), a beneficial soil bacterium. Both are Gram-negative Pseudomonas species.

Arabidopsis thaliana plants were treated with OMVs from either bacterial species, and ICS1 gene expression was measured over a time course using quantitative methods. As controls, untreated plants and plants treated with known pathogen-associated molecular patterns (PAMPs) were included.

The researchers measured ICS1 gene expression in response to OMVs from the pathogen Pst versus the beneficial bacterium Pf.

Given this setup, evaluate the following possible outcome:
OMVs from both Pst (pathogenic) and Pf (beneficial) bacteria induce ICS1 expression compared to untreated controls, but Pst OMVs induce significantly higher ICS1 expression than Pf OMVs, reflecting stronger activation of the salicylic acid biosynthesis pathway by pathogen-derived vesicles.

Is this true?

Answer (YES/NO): NO